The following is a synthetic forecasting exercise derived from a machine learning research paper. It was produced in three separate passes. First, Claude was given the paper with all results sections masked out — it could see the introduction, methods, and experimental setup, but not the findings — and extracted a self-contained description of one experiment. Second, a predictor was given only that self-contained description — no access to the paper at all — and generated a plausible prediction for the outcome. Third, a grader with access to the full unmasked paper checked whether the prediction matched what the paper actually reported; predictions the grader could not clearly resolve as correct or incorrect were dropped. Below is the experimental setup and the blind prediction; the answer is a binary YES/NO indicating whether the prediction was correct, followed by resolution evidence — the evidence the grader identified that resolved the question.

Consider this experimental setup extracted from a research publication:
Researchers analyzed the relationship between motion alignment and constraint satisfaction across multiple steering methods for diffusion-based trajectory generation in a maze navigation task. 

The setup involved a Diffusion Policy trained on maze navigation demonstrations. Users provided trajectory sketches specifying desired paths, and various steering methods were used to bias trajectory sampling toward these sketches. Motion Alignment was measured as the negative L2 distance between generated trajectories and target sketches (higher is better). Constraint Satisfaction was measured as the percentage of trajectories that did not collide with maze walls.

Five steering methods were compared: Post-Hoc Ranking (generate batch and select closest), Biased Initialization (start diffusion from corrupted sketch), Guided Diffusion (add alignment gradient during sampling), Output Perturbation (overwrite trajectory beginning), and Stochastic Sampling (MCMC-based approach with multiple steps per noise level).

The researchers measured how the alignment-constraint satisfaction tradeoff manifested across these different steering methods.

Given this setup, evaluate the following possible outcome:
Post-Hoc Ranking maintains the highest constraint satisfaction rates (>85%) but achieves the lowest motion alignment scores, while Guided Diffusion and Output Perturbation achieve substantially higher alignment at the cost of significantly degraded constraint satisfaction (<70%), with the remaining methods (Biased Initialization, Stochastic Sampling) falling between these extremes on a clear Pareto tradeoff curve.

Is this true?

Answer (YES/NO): NO